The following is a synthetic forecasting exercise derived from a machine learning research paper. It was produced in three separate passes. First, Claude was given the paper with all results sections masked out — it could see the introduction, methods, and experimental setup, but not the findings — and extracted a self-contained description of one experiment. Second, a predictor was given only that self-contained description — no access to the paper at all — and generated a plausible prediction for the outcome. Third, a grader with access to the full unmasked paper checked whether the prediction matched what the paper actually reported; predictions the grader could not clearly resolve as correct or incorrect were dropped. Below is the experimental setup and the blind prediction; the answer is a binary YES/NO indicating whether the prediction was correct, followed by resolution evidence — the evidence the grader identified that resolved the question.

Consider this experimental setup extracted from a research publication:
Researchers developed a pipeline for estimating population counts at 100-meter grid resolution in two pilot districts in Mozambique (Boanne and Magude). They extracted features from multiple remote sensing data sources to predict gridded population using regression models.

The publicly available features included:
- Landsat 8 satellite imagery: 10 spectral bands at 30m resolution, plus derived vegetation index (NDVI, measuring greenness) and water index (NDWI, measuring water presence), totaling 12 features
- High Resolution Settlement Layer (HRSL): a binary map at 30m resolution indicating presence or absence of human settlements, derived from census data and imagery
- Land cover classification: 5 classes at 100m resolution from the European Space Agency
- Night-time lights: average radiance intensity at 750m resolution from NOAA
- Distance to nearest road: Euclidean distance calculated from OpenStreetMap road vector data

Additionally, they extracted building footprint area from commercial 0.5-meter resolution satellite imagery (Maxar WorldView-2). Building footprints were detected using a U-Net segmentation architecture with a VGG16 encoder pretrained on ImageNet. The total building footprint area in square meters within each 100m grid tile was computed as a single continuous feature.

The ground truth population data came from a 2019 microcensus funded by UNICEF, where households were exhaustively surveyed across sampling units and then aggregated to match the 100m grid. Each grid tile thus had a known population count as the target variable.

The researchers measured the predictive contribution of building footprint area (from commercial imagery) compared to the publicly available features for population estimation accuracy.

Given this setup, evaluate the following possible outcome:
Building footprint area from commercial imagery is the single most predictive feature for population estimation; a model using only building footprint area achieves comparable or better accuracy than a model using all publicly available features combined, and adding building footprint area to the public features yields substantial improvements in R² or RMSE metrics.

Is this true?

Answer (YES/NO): YES